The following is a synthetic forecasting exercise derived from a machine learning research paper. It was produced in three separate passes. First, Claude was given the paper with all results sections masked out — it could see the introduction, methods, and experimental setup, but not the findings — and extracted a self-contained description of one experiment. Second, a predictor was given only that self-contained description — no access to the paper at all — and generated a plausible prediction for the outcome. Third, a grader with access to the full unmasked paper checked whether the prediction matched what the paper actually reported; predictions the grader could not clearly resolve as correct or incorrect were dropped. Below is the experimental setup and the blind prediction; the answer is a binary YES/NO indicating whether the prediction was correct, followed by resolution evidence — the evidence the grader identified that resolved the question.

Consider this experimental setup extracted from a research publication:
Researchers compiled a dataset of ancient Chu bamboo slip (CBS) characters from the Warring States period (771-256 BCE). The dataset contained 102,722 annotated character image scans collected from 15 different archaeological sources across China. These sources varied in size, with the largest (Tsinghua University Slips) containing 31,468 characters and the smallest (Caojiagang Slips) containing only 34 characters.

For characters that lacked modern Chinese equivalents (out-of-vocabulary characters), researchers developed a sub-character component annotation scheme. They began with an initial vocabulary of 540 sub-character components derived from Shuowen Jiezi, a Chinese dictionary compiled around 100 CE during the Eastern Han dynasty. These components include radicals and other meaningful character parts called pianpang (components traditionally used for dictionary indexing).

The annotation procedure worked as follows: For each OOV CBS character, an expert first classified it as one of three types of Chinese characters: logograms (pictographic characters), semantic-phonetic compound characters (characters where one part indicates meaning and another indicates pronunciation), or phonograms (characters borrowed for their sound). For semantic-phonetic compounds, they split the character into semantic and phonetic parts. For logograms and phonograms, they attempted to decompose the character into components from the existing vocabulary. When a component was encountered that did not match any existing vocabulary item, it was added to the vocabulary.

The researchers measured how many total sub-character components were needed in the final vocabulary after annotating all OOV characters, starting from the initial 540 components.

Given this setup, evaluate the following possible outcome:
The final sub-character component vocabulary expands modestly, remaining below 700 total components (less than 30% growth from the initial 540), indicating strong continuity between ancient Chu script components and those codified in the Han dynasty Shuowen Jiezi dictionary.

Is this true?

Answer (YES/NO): NO